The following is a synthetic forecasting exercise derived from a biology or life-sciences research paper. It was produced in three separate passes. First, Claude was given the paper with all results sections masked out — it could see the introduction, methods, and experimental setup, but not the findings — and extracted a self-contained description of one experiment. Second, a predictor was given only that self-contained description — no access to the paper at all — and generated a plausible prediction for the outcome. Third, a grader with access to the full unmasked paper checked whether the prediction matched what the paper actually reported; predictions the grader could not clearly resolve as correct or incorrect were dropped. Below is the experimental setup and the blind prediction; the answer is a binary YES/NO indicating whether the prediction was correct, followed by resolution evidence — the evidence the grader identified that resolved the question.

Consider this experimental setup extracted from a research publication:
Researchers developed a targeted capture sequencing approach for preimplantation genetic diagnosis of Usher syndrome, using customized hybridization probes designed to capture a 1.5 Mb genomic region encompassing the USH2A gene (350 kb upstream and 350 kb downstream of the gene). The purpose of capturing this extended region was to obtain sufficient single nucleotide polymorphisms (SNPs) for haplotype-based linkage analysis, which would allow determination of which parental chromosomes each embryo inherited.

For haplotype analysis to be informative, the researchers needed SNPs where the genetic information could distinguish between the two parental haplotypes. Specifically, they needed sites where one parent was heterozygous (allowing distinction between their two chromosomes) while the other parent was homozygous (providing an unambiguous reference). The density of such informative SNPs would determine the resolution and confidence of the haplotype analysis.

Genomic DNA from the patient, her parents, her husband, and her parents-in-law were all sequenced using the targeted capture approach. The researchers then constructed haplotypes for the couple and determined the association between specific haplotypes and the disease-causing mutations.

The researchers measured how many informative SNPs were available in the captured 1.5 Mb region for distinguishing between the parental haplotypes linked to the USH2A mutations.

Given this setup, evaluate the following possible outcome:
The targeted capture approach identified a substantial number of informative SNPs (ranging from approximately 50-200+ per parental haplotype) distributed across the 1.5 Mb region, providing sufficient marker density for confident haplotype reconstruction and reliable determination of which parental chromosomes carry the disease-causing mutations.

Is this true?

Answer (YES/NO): YES